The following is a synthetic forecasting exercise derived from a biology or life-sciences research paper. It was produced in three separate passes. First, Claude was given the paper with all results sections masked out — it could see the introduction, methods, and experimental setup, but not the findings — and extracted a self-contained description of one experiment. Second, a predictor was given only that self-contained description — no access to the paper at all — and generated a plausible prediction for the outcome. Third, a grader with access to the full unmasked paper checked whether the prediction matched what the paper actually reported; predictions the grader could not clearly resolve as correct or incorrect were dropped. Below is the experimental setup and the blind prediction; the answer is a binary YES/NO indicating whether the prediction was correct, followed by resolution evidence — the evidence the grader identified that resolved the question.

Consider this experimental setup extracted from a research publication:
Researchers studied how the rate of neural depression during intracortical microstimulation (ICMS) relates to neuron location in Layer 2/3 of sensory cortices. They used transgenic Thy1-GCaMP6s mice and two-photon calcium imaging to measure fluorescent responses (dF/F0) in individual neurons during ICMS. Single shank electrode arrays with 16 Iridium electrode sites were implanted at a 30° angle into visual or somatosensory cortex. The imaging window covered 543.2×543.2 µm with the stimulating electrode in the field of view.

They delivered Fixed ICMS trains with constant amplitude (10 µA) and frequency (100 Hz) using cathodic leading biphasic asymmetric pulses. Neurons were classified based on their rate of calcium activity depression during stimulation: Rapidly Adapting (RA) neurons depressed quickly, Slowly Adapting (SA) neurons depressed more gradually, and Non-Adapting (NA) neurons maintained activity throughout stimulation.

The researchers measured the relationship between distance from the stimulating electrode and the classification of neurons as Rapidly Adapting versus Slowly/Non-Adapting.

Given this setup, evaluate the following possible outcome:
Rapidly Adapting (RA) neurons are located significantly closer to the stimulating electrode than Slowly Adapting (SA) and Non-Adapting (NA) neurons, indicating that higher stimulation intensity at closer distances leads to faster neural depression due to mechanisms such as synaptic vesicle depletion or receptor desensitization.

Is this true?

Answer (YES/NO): NO